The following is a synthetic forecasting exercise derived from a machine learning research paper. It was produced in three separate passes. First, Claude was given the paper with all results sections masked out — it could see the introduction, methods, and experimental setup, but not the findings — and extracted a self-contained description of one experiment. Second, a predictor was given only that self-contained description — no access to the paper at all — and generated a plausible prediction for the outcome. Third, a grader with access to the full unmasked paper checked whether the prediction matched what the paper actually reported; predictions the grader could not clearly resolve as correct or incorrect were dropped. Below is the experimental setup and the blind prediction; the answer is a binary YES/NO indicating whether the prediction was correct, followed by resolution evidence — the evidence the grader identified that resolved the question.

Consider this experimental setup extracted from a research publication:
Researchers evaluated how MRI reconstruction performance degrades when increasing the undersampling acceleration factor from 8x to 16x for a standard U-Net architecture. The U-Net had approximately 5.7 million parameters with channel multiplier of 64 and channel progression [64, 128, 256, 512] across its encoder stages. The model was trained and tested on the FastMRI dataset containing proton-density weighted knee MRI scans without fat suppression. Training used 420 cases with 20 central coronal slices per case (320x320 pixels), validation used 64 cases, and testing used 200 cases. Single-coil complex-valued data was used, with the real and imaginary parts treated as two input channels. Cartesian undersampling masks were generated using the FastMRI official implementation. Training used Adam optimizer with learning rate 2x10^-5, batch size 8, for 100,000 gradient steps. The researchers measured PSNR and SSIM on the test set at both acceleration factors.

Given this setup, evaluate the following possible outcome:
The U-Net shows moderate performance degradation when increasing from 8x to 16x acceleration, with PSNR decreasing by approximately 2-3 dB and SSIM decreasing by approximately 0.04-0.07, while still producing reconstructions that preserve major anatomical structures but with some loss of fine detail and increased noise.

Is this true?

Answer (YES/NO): NO